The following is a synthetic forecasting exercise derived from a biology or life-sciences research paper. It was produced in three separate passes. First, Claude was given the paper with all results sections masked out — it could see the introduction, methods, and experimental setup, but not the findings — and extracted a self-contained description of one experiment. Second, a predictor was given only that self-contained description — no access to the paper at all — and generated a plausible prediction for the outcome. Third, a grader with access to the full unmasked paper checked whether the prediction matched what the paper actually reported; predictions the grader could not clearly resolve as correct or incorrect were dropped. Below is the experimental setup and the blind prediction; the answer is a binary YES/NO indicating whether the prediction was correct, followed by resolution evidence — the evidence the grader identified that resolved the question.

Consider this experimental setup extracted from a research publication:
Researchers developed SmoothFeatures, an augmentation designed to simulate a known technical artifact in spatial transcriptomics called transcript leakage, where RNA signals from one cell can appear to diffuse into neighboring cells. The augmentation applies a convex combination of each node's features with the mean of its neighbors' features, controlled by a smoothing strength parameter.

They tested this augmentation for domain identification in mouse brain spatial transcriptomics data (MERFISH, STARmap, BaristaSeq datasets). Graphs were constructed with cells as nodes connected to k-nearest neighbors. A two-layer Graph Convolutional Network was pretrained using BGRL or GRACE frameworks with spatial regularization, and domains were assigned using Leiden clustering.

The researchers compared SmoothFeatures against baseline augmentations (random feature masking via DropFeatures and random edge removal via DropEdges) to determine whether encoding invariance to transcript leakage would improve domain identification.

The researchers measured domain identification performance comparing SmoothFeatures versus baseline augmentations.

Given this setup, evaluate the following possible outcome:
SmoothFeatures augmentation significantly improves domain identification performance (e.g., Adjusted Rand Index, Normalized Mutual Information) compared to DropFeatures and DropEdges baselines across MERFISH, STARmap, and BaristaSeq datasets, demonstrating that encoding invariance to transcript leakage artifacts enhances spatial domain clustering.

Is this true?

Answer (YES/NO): NO